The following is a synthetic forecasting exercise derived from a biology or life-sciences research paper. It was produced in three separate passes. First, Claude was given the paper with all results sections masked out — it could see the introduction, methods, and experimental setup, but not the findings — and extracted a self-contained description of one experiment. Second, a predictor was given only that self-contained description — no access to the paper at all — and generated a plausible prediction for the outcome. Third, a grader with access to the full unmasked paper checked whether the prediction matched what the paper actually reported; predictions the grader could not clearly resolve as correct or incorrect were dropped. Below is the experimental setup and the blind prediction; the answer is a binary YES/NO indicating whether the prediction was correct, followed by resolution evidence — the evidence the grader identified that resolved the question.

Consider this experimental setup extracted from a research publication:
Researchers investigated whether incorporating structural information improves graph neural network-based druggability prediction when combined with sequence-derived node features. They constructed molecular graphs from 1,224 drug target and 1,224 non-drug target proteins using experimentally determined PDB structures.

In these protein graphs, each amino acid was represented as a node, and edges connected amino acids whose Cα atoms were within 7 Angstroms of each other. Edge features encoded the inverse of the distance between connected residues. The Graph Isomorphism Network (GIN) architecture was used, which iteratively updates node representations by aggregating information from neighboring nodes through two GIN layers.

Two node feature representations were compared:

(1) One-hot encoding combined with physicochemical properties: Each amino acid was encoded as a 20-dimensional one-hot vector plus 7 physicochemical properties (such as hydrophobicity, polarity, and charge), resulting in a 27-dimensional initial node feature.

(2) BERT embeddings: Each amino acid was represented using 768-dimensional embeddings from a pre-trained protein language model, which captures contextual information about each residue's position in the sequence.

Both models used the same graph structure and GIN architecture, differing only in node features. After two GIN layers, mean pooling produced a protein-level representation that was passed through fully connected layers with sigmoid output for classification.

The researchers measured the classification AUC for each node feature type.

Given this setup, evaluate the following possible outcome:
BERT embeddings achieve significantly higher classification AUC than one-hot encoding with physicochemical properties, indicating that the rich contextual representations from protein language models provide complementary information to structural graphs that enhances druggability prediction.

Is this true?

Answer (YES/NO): NO